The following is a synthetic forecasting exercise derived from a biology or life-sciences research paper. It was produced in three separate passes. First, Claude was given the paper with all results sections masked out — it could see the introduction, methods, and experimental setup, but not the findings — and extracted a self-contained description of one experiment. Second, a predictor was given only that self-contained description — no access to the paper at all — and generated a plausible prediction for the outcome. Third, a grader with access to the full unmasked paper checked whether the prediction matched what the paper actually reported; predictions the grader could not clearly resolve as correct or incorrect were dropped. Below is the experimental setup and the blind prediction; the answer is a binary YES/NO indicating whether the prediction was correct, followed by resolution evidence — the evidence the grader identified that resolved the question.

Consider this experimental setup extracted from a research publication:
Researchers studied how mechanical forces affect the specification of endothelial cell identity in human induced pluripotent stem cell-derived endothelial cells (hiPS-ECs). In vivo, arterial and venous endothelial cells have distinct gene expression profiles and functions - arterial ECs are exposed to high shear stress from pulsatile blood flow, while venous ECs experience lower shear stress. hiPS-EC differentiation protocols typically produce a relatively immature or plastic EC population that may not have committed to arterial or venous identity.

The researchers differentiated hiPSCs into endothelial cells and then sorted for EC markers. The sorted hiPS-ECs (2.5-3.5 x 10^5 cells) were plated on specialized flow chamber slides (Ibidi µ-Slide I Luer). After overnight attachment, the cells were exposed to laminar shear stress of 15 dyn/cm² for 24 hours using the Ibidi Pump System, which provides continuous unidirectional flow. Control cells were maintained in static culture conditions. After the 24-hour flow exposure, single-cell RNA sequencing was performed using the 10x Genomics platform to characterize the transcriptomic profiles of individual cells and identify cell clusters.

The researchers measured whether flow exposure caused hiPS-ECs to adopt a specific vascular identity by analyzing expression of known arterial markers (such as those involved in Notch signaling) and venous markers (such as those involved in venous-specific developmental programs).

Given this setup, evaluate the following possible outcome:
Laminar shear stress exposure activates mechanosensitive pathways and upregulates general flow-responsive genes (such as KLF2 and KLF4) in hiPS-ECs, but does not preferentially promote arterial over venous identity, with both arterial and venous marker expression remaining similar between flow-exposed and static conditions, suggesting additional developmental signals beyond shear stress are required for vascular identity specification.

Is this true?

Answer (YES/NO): NO